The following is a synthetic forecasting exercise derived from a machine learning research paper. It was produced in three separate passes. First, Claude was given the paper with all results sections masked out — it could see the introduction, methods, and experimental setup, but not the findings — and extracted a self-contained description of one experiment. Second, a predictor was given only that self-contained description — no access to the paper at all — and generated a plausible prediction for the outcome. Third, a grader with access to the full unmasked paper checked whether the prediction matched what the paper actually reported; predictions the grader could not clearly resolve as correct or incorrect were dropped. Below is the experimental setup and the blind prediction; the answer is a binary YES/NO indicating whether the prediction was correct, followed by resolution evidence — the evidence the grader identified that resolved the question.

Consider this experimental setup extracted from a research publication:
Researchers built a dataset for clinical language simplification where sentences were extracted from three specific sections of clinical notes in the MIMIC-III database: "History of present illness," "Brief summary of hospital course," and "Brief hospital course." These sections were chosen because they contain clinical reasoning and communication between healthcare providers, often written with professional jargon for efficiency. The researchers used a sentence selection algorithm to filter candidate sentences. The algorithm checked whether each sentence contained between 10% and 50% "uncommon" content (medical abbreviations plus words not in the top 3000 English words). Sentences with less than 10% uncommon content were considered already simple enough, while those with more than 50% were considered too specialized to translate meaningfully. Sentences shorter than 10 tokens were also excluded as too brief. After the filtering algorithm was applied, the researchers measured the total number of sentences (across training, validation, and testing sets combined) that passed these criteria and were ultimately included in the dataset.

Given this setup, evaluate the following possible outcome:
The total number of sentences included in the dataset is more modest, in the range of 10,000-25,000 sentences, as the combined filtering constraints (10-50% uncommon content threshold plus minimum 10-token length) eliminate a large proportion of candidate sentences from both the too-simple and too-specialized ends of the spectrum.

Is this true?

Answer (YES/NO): YES